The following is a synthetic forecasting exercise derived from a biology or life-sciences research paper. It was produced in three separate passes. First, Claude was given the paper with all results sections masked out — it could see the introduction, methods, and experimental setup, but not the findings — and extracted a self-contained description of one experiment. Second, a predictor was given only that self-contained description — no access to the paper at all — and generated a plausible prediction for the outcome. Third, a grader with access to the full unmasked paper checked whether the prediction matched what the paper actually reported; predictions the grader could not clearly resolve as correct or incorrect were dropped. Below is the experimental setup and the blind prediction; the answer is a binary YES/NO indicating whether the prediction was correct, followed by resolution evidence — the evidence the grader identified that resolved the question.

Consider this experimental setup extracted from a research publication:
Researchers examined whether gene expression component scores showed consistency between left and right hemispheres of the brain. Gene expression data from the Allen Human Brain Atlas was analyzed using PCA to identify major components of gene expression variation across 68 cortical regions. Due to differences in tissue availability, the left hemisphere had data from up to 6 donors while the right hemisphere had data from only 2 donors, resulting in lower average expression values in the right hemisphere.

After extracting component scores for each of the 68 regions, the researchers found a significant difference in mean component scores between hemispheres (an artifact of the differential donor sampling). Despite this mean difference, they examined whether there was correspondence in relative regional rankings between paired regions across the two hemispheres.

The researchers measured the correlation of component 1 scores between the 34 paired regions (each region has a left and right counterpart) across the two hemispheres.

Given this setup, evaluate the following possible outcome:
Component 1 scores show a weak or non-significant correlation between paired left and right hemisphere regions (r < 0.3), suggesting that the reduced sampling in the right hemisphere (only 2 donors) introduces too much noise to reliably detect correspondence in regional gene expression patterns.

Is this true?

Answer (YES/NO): NO